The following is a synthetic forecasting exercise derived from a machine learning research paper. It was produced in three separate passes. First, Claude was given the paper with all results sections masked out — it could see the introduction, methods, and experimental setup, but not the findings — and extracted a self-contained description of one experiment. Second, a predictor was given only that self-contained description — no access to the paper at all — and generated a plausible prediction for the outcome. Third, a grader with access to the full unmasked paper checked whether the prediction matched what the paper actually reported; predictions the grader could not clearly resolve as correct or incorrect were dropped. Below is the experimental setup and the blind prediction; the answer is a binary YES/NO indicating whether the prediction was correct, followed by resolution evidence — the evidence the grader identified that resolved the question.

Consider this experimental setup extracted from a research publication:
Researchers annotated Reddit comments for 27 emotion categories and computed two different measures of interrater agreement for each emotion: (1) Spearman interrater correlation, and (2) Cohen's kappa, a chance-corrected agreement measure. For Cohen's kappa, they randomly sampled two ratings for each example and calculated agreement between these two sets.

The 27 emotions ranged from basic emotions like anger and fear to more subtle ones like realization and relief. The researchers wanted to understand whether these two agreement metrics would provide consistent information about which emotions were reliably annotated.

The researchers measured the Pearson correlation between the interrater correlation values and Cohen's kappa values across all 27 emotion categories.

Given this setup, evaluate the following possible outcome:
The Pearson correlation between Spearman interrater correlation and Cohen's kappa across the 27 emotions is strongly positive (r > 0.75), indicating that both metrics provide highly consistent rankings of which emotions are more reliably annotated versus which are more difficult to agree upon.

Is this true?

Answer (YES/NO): YES